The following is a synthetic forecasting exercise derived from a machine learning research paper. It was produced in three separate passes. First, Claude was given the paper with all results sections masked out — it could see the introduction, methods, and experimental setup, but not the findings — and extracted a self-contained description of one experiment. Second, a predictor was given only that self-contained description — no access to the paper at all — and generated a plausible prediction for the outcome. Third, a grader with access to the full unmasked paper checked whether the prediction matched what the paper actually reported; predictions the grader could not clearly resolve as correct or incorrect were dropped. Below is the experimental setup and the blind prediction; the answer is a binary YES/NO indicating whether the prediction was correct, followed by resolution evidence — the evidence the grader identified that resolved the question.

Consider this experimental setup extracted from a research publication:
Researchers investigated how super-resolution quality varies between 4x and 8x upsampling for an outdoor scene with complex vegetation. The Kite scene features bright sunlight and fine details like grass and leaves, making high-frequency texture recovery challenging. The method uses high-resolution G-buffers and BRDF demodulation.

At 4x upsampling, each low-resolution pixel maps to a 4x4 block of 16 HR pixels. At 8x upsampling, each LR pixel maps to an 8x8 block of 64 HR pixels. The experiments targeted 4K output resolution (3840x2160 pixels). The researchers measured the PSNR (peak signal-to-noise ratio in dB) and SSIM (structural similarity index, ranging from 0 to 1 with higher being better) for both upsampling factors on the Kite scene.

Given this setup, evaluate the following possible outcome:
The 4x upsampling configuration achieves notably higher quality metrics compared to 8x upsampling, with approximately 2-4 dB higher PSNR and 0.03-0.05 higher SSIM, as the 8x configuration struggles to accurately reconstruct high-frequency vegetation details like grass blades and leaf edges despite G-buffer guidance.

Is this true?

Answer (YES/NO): YES